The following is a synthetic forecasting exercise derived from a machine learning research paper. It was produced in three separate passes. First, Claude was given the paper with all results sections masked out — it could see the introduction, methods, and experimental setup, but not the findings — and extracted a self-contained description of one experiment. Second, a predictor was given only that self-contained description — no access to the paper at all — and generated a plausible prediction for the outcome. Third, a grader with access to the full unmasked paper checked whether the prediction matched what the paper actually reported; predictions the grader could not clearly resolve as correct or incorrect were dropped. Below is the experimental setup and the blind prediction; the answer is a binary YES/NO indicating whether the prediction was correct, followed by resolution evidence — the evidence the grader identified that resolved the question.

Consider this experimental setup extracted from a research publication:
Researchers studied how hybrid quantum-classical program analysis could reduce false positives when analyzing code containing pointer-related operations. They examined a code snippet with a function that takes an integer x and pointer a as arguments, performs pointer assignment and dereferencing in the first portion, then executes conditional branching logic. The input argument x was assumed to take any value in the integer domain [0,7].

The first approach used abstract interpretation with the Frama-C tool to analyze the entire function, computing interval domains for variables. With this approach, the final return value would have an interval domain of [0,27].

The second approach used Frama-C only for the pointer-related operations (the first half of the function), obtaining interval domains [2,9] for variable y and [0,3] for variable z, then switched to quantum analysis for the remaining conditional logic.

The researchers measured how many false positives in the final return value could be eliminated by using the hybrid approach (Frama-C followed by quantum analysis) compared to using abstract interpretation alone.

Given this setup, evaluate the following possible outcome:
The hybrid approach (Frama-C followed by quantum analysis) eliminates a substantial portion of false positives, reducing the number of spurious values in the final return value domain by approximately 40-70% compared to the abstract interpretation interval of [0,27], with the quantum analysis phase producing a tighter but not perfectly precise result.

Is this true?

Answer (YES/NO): NO